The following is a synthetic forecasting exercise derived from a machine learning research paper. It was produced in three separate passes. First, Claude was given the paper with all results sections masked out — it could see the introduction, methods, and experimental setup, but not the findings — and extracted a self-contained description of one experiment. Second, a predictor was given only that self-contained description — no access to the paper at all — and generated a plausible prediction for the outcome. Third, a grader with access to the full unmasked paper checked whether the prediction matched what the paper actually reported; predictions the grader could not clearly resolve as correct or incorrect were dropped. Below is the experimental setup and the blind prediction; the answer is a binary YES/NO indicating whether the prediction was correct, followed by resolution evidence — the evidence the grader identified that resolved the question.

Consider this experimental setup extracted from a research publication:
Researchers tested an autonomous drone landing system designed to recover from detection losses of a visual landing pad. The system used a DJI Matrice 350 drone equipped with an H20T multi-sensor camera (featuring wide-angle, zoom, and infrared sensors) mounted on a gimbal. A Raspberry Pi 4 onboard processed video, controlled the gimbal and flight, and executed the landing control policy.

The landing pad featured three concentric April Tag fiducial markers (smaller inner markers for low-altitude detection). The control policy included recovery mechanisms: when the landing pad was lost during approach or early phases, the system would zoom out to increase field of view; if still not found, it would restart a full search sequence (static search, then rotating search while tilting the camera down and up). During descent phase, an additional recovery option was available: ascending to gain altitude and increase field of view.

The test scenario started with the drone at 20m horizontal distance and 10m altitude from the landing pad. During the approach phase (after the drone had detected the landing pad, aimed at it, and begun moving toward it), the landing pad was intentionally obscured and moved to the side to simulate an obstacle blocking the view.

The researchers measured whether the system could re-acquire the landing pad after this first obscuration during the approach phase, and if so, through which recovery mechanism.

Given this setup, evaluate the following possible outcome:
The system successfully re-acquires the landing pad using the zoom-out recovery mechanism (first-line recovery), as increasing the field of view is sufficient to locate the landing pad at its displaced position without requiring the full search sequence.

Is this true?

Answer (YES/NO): YES